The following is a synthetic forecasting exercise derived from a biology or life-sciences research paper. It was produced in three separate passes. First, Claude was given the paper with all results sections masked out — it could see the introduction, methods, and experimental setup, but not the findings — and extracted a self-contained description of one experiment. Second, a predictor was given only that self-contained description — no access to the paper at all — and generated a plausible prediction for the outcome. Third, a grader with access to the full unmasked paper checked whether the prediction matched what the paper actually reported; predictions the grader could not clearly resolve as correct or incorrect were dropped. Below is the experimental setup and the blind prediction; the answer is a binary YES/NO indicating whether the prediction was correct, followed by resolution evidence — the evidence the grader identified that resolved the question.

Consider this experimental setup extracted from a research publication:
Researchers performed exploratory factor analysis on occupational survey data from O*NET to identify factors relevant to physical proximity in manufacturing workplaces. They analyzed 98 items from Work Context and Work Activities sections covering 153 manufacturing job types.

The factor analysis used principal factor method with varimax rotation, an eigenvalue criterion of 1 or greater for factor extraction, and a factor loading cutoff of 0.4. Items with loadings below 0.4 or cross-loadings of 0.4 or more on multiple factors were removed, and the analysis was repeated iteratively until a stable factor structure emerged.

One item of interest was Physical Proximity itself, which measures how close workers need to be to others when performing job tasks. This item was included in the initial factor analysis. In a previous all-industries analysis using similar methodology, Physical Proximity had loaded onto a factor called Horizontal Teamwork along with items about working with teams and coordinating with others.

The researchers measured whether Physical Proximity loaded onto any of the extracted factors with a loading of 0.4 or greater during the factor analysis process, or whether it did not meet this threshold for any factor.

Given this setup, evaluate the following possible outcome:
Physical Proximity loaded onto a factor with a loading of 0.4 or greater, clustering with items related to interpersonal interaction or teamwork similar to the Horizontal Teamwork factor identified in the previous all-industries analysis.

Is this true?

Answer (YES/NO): NO